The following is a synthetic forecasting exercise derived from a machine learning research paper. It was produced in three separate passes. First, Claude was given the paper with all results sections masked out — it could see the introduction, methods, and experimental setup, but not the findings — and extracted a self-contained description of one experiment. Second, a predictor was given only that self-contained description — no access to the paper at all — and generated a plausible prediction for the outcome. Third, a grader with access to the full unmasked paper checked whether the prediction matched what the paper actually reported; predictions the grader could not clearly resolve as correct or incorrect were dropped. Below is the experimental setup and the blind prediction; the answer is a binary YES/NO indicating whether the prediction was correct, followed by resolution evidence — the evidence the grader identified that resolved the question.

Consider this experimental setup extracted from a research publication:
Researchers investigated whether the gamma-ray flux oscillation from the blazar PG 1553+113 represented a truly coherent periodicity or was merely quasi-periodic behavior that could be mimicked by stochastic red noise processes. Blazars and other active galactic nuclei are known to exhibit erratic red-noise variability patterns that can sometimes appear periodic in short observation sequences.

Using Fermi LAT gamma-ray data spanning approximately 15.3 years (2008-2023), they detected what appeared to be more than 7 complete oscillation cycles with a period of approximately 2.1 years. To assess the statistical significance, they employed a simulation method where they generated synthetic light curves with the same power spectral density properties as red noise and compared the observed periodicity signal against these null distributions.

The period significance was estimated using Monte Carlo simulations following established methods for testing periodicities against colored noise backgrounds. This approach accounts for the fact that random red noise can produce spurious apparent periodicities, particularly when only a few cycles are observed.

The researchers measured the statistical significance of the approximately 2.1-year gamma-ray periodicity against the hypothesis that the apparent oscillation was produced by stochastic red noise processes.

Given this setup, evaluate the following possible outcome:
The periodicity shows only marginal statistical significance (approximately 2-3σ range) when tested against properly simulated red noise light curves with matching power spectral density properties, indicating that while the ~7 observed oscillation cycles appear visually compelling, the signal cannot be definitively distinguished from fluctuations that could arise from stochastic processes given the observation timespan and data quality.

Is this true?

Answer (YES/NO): NO